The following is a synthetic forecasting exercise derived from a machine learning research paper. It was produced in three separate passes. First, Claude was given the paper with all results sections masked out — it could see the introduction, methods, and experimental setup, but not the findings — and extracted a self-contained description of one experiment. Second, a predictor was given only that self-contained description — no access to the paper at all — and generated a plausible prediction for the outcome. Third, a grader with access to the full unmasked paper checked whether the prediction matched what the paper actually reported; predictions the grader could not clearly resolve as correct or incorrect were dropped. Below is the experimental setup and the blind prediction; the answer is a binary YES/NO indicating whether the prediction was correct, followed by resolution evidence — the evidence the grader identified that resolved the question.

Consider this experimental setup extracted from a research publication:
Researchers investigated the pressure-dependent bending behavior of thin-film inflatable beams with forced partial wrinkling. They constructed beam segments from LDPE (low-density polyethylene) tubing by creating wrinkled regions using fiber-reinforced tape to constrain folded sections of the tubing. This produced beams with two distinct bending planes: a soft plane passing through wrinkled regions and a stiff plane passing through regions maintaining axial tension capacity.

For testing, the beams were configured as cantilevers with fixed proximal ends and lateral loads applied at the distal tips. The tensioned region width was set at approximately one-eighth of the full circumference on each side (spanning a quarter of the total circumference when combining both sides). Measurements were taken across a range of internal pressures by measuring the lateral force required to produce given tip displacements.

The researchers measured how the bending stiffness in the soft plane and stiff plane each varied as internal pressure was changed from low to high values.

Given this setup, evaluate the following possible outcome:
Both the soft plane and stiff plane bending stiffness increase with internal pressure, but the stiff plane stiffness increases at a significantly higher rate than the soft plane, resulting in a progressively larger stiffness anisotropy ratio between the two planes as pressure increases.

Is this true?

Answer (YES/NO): NO